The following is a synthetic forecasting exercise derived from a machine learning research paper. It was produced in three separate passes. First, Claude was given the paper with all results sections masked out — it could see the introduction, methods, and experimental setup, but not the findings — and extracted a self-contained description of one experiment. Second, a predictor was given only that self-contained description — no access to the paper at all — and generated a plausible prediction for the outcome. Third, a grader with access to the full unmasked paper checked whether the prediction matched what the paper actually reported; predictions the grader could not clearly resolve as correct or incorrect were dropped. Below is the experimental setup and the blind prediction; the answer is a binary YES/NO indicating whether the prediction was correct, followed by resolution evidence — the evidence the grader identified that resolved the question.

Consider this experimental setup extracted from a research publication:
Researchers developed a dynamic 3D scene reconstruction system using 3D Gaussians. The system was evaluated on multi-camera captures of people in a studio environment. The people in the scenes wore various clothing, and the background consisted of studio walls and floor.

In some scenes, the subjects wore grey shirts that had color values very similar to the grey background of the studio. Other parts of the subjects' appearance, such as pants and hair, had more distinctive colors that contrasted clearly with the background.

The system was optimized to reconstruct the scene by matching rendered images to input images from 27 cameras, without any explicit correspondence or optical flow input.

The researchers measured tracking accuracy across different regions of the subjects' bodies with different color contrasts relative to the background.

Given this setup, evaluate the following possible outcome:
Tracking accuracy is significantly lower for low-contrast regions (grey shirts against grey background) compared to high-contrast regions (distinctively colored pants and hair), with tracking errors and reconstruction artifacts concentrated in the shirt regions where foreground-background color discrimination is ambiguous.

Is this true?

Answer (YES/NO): YES